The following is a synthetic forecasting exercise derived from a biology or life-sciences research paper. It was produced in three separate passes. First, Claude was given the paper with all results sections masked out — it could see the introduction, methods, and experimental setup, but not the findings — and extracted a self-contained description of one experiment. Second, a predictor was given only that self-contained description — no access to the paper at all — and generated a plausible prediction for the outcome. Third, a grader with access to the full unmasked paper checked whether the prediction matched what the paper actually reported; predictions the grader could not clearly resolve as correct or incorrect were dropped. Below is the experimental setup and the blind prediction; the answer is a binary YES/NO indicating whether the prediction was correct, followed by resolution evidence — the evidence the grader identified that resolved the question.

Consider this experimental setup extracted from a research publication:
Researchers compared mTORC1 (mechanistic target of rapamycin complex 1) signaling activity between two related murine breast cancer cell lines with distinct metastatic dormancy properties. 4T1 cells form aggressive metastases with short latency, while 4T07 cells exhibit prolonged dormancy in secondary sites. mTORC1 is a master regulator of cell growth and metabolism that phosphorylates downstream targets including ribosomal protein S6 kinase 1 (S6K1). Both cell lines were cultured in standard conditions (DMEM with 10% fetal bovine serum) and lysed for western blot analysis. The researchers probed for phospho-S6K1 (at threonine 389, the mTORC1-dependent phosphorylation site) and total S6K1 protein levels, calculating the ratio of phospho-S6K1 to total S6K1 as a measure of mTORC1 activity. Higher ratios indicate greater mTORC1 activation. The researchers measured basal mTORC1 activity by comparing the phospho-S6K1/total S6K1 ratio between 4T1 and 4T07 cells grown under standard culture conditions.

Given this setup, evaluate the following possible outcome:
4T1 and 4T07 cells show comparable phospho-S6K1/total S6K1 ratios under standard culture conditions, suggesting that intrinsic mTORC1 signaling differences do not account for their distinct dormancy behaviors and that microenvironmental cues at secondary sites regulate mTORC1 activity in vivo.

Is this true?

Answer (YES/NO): NO